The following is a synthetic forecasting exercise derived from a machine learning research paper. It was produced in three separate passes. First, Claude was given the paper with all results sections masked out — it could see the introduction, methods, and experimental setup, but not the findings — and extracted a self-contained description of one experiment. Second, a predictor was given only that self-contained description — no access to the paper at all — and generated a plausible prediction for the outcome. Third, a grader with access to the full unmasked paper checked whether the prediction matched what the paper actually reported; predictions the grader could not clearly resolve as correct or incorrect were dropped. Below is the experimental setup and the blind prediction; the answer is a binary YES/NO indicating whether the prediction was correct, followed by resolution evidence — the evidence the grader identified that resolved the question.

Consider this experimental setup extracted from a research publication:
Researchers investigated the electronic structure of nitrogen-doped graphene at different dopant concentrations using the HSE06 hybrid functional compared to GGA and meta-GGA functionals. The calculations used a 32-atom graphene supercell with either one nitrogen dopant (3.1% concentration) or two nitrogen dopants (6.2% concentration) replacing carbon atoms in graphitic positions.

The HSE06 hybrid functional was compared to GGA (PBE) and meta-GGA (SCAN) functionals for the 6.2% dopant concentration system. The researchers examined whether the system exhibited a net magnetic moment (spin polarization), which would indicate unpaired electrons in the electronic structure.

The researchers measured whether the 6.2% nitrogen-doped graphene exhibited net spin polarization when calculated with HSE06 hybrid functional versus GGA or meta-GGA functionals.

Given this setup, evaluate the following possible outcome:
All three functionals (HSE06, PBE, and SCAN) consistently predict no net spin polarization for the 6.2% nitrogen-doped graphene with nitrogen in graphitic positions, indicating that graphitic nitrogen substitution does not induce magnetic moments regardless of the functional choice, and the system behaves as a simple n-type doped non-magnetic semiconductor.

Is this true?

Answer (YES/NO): NO